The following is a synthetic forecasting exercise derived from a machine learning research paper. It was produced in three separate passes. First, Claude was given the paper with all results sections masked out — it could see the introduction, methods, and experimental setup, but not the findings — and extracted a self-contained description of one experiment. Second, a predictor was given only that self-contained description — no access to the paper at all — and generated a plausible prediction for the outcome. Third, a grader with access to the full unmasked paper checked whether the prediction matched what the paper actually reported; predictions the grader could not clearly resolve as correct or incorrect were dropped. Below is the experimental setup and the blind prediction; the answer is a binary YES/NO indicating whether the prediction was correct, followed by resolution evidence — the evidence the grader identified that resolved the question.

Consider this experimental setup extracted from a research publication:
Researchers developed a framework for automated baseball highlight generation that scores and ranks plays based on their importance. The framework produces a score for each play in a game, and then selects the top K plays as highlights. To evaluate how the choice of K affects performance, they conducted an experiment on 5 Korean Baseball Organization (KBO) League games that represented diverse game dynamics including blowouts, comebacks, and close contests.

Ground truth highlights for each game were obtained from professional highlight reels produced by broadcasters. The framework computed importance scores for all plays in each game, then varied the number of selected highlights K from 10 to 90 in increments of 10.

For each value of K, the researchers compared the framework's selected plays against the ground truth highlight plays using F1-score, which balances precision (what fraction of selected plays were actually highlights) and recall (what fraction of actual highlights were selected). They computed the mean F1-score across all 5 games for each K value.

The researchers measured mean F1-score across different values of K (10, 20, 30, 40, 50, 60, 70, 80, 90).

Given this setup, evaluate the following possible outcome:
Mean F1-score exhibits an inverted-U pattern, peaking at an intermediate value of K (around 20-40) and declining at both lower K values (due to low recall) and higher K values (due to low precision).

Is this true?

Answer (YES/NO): NO